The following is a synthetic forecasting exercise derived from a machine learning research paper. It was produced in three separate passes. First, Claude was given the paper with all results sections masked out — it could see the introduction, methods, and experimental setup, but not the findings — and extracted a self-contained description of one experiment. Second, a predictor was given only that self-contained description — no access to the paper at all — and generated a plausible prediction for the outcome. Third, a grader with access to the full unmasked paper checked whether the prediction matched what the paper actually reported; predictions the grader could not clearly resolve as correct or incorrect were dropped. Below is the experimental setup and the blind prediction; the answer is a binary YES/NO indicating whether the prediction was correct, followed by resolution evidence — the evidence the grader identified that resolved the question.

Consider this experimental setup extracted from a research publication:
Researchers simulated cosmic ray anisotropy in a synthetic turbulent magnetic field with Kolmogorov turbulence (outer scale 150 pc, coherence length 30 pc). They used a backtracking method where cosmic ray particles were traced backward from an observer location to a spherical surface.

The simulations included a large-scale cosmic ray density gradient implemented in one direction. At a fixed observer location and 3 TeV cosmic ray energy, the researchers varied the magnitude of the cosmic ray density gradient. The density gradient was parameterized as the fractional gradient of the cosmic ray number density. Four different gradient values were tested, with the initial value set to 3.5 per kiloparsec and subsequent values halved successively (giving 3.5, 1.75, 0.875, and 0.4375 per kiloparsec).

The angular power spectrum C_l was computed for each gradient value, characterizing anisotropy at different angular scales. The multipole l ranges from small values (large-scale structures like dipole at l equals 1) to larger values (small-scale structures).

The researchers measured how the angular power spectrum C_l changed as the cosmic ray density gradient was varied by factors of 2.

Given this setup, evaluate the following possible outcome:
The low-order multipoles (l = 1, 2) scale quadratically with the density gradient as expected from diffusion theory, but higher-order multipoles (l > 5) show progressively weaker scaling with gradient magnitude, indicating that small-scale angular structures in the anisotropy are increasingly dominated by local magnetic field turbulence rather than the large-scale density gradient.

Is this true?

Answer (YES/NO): NO